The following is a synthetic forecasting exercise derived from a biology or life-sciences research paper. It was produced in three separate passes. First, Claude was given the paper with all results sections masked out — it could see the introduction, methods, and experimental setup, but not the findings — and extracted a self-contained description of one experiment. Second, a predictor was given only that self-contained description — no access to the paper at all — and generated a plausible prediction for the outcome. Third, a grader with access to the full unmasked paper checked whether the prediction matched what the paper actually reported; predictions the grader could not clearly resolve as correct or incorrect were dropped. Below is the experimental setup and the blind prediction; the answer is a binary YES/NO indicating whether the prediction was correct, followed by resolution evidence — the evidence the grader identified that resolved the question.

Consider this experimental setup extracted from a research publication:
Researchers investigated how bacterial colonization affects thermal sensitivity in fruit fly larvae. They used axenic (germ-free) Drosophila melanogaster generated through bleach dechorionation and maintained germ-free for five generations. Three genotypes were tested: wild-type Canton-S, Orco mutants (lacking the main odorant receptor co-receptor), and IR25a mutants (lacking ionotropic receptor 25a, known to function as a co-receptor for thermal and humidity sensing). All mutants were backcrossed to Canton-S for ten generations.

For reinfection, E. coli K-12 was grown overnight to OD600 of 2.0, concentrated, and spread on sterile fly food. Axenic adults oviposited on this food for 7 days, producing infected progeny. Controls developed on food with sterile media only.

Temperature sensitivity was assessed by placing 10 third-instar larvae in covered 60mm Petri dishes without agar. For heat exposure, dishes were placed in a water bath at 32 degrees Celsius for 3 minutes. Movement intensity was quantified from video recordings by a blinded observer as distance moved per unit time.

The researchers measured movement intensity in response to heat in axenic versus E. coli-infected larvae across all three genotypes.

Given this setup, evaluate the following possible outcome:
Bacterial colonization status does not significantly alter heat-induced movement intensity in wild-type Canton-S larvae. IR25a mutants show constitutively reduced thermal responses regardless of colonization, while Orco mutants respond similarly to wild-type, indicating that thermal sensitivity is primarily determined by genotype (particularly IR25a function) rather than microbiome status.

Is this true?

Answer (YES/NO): NO